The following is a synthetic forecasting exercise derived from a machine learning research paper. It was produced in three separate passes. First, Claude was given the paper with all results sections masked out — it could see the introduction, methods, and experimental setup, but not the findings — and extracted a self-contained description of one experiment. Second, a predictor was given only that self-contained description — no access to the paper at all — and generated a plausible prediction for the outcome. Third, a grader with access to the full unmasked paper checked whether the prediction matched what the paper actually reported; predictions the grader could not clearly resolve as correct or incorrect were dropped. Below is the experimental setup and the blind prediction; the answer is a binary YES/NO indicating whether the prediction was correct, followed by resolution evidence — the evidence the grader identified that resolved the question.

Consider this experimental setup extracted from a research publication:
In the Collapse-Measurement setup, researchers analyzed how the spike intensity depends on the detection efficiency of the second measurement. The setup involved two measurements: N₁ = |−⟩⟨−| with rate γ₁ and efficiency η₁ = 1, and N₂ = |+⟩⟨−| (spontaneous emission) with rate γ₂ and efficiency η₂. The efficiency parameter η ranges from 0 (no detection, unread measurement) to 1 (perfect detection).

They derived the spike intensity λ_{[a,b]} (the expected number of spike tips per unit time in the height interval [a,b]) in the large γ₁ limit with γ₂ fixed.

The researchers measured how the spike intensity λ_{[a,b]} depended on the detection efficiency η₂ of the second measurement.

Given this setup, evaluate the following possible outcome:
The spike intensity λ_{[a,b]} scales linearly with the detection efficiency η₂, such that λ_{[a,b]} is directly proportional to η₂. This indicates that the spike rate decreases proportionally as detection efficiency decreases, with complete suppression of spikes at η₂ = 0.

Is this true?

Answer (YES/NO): NO